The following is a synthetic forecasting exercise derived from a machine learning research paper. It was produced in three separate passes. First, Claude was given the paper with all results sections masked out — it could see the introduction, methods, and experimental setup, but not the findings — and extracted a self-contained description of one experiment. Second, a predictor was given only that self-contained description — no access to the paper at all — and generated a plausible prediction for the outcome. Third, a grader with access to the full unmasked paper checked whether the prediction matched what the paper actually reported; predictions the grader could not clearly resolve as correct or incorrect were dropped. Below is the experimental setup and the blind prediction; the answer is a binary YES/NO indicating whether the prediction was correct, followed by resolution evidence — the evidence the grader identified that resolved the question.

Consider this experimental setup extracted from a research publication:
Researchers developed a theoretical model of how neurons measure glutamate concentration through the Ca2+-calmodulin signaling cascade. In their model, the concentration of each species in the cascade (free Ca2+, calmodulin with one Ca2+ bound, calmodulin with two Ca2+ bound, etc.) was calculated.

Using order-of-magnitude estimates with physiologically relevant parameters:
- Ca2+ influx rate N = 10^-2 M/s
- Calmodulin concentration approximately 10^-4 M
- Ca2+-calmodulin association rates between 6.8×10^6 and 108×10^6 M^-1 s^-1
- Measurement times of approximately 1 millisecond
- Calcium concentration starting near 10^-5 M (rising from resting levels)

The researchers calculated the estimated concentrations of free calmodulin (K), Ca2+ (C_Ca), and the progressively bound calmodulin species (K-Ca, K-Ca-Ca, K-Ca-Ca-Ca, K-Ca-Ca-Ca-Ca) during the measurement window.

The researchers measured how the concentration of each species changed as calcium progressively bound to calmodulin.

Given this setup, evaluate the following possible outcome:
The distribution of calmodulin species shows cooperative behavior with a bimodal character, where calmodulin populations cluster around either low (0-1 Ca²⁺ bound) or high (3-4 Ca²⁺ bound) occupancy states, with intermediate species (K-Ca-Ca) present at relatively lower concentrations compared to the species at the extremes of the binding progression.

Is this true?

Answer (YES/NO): NO